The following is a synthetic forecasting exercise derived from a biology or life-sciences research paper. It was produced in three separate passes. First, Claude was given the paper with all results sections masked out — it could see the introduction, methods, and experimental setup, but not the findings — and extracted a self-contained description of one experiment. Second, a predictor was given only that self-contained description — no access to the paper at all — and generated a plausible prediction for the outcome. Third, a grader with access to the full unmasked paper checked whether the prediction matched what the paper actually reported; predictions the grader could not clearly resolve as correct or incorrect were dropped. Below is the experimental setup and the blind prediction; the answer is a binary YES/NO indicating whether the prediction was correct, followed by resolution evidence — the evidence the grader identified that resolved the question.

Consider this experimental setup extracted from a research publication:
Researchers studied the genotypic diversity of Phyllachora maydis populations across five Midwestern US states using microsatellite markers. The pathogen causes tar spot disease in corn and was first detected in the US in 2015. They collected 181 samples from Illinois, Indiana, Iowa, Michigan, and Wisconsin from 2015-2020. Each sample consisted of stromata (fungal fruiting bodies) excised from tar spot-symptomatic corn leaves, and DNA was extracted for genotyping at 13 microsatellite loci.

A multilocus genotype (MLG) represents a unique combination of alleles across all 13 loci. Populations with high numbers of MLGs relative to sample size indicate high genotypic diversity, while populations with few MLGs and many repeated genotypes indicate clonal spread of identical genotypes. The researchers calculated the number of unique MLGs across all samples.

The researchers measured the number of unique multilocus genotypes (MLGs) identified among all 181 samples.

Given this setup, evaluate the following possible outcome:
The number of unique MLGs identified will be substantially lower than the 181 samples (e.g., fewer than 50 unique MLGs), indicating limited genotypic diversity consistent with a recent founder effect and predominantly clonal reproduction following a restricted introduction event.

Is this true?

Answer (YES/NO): NO